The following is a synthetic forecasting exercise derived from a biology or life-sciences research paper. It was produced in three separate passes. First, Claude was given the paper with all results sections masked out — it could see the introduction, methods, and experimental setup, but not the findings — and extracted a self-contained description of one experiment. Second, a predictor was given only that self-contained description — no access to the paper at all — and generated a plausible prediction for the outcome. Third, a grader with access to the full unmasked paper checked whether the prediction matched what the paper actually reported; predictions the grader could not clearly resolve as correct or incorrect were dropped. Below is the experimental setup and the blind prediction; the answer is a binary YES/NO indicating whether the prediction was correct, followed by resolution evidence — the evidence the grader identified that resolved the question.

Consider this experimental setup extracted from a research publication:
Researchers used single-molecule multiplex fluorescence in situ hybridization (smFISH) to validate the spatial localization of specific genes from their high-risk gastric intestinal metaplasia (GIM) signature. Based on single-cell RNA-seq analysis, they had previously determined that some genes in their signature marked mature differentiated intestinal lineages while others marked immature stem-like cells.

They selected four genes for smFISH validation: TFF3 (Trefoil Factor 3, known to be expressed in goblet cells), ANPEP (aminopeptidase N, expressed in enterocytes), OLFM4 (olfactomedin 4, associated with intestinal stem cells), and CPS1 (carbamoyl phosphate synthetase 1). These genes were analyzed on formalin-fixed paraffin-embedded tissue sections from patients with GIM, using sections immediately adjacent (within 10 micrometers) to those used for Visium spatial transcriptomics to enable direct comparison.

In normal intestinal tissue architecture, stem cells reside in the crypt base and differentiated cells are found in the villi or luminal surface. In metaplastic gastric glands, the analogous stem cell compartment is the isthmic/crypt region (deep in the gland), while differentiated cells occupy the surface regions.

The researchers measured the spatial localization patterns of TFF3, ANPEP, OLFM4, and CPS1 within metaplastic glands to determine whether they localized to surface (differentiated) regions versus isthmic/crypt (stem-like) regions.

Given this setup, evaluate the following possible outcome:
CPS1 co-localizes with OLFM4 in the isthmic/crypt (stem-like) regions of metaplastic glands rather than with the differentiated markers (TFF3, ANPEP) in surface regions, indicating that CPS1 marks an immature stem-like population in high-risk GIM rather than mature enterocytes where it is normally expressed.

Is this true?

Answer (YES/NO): YES